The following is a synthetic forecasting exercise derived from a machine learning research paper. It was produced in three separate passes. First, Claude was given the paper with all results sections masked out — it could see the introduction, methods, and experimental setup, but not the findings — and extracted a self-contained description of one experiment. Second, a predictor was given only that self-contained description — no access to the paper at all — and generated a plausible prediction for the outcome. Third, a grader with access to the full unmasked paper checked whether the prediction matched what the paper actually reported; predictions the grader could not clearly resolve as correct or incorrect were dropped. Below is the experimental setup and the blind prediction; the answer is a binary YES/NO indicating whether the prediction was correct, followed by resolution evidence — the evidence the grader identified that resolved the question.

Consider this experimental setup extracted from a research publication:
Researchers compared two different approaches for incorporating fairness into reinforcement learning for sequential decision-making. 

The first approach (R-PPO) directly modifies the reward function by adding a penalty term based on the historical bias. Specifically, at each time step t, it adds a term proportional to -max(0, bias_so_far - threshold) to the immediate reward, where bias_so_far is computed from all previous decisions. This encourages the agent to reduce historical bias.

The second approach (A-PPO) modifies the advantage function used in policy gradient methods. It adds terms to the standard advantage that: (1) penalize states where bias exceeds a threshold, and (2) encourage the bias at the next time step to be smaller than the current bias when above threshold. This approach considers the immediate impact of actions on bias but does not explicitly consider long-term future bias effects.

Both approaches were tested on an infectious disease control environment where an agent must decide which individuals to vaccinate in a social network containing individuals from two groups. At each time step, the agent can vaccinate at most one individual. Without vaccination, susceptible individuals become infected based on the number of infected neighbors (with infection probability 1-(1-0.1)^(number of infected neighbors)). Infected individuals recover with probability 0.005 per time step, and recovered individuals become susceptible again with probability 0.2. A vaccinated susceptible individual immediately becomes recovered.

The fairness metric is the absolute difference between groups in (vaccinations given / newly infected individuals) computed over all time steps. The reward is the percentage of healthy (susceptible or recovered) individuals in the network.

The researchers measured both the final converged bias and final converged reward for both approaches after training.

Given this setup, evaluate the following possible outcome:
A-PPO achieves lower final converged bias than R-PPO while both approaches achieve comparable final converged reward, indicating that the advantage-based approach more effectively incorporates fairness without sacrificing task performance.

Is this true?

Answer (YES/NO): NO